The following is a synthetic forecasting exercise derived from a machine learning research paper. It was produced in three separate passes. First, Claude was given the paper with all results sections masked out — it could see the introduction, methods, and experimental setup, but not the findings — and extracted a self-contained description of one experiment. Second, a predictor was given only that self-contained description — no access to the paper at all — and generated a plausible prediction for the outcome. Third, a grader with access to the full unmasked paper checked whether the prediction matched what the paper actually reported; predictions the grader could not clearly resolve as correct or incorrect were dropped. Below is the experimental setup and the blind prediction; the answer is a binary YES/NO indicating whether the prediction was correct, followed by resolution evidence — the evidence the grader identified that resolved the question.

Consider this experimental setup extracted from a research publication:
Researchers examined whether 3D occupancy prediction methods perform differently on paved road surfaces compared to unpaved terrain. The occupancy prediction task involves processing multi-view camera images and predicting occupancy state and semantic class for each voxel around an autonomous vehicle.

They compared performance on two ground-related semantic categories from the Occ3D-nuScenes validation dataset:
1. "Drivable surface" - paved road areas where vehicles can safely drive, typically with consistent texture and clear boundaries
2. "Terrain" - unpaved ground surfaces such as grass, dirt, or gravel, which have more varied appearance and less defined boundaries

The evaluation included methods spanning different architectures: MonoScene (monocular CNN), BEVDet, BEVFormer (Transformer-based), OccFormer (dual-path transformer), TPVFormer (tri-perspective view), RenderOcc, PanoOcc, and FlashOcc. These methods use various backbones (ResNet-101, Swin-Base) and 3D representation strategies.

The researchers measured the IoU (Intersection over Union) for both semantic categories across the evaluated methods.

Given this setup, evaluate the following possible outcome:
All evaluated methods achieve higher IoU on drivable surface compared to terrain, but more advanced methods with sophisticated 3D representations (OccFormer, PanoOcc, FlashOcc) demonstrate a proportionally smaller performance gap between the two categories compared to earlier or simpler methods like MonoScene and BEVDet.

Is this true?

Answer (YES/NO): NO